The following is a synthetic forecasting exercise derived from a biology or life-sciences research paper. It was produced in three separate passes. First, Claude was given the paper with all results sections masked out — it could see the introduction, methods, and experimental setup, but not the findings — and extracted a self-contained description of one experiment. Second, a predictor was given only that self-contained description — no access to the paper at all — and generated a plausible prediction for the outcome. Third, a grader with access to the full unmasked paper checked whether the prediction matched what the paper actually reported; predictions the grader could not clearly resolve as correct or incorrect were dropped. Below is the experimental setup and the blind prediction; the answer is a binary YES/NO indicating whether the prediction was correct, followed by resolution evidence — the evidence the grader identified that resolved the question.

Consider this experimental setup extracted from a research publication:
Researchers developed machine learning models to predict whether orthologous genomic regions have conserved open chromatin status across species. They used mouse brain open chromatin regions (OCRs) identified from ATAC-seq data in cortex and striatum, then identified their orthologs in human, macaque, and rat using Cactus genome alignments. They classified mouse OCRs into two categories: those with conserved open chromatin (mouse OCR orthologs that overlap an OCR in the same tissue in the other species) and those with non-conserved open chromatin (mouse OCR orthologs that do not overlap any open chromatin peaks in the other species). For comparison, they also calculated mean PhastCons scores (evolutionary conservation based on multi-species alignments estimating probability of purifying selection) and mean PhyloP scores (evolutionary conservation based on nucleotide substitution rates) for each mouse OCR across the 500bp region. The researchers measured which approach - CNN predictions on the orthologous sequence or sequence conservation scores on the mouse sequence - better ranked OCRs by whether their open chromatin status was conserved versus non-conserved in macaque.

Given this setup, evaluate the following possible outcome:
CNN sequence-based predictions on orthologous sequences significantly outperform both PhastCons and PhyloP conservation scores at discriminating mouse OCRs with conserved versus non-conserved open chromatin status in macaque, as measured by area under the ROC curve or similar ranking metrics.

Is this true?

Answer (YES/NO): YES